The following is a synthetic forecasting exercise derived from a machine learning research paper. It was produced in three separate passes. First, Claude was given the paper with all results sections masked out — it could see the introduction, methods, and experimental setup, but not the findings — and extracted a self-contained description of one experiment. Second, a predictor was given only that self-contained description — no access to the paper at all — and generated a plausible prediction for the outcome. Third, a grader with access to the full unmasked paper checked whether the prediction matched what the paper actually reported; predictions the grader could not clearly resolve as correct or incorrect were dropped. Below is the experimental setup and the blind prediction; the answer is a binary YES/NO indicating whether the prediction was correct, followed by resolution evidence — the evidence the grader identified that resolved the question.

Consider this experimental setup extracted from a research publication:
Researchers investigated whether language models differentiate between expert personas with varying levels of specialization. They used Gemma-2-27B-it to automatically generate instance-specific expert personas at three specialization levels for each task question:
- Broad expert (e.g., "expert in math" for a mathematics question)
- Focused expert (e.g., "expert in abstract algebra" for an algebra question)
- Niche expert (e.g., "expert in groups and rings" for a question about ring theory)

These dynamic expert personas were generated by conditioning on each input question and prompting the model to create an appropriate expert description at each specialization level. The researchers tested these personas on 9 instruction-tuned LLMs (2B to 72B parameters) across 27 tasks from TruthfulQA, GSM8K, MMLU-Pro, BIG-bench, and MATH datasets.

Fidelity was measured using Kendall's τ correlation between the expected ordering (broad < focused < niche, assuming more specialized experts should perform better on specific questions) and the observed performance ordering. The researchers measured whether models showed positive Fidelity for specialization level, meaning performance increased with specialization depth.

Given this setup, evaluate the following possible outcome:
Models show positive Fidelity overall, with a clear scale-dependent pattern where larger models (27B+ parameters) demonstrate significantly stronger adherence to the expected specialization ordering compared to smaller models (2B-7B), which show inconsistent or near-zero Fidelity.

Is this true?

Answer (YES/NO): NO